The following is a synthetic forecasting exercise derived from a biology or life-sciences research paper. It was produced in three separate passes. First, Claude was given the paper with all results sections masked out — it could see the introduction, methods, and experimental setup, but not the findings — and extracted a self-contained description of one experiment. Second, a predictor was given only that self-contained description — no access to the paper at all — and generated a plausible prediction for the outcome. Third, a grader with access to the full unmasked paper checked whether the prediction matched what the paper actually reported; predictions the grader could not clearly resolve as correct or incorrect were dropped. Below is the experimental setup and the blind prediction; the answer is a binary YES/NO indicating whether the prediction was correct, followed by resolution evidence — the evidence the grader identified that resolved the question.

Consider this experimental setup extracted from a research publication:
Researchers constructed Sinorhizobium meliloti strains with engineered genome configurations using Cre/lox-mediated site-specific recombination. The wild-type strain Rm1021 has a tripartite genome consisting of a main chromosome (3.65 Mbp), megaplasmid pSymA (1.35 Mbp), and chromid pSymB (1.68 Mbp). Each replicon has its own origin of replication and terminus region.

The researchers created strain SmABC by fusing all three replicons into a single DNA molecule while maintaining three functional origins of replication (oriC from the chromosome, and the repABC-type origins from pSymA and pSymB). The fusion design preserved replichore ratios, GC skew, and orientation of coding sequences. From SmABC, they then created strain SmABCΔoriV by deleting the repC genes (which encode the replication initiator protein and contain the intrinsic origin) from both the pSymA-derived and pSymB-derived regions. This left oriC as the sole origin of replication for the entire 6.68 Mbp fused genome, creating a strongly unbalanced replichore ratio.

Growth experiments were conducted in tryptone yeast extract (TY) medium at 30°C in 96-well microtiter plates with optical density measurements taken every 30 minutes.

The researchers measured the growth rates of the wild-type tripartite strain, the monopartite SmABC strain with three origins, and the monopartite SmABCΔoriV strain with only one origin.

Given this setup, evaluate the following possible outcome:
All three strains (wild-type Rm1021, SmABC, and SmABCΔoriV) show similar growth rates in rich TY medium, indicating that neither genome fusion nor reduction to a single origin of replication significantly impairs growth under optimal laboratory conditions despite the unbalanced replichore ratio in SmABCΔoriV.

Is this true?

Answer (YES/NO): NO